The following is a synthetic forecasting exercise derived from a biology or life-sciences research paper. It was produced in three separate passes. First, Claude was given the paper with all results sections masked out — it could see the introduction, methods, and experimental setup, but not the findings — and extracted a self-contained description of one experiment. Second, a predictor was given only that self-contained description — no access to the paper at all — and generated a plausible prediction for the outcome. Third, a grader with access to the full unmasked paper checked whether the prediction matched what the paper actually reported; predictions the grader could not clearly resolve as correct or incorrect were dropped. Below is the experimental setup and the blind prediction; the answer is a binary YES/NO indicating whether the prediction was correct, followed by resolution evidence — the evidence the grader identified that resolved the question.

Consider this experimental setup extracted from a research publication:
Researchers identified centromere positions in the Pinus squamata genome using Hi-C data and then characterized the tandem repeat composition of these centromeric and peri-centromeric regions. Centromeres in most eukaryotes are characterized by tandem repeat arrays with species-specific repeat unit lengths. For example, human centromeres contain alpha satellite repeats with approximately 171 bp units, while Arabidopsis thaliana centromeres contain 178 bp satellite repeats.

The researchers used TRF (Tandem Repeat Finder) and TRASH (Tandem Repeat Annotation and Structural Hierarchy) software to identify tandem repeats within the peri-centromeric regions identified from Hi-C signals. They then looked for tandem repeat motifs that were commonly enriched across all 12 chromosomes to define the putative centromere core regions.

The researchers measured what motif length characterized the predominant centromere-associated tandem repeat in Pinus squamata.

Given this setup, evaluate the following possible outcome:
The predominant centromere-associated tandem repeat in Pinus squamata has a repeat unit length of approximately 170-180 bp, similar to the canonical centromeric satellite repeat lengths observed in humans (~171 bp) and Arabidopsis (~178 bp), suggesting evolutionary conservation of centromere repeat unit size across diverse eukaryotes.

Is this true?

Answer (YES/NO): NO